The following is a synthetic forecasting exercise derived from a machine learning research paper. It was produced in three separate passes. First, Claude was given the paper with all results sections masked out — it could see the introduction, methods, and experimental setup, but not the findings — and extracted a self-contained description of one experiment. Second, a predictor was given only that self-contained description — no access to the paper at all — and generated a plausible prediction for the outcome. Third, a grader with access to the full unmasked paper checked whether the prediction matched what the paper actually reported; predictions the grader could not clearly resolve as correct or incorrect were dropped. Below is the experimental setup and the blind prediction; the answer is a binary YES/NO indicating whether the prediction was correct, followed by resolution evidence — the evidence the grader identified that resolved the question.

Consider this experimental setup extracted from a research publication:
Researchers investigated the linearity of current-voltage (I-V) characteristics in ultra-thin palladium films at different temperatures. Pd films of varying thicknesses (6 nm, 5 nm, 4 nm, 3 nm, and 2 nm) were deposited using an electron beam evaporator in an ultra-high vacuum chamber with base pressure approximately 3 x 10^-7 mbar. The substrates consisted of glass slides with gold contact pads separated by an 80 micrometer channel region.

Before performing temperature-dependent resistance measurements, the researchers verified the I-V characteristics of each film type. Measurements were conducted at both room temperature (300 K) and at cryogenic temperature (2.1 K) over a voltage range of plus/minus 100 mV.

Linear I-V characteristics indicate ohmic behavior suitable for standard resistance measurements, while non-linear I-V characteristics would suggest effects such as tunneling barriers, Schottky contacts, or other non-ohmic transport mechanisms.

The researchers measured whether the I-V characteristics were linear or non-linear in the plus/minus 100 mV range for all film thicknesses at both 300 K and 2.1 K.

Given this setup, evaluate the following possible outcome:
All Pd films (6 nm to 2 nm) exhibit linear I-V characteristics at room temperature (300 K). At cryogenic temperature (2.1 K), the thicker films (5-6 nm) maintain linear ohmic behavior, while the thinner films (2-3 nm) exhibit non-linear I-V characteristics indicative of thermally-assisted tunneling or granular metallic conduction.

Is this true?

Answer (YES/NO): NO